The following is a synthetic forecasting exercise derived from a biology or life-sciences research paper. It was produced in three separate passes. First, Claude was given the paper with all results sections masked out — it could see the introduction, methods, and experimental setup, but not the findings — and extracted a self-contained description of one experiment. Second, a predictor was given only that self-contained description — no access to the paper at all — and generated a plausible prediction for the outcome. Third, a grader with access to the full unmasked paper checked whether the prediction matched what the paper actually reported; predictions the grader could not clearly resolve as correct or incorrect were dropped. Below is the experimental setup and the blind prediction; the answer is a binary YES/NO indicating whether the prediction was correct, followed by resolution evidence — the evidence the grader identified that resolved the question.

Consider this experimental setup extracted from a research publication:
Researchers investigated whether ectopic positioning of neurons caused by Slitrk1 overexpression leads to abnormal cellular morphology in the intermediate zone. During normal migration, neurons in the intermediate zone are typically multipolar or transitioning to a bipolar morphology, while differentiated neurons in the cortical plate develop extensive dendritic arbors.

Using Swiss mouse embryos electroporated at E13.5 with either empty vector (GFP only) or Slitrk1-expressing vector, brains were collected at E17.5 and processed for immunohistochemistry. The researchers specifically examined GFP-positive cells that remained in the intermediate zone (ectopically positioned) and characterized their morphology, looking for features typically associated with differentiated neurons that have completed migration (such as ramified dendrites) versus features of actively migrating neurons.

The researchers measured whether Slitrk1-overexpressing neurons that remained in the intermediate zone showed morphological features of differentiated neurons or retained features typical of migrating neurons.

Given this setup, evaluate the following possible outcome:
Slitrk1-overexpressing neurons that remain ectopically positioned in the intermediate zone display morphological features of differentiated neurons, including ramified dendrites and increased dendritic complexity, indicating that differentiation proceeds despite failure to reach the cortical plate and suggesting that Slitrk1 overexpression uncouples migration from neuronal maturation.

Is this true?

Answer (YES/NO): NO